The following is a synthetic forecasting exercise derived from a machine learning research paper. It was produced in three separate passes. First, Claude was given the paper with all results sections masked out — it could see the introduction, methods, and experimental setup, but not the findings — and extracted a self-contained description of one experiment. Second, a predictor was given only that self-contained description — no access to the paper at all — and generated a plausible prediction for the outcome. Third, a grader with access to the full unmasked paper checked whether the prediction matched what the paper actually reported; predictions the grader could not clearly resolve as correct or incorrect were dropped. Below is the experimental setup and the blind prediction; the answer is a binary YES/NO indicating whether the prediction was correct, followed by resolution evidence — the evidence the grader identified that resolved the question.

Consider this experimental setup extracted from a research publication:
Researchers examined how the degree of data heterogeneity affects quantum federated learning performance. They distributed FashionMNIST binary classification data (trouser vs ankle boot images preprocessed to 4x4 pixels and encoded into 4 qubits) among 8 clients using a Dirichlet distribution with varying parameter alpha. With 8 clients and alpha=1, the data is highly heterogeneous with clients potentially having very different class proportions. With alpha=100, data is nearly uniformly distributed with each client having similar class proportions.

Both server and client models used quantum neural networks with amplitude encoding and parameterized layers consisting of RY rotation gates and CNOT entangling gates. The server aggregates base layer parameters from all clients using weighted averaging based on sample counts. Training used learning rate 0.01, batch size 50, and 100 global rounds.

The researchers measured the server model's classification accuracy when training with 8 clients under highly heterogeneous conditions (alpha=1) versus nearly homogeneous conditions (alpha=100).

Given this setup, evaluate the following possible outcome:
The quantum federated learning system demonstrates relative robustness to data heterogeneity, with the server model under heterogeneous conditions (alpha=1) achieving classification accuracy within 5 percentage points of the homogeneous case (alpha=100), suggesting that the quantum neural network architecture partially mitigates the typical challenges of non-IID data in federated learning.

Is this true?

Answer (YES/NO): YES